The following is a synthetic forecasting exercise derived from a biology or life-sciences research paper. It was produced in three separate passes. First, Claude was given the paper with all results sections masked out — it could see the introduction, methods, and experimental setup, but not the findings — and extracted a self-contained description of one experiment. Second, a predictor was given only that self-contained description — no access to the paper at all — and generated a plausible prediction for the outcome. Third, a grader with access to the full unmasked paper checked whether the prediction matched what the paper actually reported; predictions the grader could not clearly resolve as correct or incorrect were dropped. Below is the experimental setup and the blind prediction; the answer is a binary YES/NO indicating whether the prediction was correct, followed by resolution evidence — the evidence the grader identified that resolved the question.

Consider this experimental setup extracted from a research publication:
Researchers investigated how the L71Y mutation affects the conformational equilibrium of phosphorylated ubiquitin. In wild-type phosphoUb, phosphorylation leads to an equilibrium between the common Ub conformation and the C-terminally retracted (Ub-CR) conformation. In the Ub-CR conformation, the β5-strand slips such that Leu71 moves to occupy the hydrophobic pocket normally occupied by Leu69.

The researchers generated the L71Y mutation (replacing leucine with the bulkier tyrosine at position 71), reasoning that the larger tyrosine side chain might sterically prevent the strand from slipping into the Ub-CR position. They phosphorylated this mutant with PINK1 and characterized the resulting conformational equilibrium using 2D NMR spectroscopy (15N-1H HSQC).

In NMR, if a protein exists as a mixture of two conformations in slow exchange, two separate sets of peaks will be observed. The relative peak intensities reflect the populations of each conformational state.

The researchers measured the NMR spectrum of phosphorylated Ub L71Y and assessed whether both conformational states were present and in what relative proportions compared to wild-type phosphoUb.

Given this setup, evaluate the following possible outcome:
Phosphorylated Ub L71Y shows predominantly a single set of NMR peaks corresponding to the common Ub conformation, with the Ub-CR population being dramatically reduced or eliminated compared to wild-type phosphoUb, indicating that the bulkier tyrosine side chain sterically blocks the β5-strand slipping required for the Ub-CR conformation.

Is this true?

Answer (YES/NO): YES